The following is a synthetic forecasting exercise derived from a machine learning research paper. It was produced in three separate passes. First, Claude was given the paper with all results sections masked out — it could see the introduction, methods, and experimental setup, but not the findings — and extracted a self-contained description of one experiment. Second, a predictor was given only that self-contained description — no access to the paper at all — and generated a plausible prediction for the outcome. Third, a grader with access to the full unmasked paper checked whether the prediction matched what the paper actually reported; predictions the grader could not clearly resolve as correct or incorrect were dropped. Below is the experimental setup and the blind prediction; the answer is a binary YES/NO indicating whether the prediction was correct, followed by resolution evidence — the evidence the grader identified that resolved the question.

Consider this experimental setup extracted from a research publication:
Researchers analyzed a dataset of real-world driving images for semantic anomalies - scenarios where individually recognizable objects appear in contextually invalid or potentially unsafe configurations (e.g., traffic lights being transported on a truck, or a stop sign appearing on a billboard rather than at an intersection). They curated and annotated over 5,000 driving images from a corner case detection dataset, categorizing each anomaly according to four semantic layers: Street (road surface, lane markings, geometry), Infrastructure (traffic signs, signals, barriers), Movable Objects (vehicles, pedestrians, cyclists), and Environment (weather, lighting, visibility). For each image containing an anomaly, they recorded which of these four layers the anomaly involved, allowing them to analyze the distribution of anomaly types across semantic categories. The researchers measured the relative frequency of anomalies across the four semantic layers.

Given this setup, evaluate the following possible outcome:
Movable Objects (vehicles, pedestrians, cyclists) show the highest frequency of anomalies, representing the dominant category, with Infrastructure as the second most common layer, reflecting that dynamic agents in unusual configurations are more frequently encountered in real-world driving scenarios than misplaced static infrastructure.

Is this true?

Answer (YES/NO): NO